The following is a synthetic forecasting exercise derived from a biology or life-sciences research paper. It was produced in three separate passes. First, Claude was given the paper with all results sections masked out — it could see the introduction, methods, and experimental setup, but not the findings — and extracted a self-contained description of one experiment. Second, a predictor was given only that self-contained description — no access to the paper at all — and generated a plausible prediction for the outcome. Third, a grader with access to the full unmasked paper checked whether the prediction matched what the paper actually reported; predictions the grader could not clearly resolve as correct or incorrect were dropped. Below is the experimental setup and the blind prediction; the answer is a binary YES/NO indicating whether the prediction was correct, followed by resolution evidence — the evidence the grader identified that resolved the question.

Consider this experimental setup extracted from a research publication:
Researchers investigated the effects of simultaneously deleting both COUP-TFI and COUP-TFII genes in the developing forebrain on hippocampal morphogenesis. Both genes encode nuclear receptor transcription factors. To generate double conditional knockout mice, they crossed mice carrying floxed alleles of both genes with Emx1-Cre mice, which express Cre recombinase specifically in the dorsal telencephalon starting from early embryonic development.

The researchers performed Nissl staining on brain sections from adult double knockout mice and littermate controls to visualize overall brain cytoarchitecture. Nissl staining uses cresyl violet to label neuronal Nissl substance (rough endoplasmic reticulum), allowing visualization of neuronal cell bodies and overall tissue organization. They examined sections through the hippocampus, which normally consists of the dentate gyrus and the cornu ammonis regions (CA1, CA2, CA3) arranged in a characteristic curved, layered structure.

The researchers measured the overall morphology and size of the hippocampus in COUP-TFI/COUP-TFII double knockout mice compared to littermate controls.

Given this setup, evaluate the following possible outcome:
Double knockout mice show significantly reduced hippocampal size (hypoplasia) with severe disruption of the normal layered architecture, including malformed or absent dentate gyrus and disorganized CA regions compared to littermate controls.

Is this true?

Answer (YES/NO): YES